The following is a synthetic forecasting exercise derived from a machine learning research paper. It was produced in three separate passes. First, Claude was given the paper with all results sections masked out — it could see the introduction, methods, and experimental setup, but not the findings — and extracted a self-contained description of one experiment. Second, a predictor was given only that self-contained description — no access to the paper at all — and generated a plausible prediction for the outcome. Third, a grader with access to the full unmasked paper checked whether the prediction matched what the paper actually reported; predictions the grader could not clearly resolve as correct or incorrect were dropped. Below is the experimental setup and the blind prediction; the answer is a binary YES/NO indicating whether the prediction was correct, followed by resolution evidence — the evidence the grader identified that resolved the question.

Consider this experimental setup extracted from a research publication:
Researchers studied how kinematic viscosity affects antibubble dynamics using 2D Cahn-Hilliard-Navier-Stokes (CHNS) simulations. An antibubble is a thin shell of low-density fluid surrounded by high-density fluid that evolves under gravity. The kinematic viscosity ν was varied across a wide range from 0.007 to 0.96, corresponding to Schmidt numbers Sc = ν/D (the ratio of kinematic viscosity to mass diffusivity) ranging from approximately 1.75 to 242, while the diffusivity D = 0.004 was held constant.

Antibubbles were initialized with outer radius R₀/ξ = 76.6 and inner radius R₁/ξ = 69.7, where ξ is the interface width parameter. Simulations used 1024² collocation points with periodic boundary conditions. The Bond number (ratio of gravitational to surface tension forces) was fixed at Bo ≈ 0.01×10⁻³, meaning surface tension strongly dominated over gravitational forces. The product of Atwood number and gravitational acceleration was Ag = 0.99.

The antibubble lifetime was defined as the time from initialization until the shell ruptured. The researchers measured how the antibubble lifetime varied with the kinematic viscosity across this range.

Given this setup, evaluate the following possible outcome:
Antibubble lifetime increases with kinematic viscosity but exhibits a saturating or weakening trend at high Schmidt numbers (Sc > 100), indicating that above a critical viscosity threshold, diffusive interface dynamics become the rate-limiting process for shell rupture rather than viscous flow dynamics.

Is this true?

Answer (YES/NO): NO